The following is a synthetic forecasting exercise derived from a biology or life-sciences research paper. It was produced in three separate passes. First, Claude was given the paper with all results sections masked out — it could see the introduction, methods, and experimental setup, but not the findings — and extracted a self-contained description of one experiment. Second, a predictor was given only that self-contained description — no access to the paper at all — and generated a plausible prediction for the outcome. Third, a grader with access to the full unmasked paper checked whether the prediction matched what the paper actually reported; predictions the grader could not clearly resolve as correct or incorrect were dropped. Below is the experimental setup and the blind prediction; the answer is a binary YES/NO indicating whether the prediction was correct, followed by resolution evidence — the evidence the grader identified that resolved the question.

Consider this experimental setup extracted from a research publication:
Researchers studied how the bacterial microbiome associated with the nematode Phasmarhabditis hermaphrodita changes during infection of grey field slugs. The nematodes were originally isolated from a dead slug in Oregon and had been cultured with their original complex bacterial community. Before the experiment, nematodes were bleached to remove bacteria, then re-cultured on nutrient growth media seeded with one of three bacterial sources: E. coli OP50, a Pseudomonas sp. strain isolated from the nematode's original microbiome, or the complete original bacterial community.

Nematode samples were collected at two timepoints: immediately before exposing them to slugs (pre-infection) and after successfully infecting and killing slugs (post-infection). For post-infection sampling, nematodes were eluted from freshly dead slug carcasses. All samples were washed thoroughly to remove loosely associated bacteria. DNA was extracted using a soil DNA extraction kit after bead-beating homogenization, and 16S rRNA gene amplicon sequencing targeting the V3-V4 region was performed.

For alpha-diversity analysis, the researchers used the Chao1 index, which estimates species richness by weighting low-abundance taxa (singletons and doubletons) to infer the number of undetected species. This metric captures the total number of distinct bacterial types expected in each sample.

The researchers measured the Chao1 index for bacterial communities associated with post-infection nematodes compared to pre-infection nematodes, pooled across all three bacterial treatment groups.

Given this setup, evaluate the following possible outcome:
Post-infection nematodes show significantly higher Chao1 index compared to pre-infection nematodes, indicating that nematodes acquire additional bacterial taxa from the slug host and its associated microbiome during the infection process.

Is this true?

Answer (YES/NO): YES